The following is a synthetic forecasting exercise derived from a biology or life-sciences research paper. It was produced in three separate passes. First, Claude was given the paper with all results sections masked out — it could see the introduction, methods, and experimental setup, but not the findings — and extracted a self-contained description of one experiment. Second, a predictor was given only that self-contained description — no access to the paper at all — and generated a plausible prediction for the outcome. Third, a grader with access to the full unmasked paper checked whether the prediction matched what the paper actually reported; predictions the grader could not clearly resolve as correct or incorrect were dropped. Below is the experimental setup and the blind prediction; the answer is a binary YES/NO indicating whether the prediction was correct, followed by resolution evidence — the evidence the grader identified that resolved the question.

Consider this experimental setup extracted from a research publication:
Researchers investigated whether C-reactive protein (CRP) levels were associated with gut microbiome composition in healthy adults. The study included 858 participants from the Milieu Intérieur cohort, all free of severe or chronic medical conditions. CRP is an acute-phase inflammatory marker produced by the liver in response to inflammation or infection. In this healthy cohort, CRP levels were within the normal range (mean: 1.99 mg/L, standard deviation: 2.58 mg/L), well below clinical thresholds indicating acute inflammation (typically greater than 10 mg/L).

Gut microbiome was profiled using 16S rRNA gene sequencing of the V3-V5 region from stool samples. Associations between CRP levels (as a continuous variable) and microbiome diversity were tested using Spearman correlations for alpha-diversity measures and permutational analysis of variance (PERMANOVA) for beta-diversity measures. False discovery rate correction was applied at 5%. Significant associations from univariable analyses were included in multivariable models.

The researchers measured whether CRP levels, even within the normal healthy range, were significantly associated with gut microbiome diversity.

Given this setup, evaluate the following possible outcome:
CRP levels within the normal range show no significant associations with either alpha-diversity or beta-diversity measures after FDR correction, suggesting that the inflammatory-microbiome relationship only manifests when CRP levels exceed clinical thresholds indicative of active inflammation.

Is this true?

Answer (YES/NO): YES